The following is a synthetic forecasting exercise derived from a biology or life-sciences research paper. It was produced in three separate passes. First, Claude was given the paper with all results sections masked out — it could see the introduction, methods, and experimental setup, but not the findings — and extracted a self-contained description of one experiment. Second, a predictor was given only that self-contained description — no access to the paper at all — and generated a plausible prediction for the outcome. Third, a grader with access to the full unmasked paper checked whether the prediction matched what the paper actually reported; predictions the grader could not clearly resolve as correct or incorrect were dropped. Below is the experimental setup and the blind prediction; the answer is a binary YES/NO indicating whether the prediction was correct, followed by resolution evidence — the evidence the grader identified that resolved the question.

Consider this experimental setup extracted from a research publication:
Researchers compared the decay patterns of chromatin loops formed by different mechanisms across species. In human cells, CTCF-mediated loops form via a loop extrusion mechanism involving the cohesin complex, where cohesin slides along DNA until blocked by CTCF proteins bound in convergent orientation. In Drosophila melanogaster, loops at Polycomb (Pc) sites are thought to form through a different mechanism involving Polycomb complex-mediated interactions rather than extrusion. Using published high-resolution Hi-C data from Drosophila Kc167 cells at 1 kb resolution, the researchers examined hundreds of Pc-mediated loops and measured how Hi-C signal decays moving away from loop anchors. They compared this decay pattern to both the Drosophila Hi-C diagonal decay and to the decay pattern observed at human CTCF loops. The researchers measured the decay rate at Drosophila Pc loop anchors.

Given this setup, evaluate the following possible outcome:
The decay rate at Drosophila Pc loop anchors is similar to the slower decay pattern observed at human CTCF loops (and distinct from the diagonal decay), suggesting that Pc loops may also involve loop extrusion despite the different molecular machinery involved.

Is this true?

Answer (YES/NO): NO